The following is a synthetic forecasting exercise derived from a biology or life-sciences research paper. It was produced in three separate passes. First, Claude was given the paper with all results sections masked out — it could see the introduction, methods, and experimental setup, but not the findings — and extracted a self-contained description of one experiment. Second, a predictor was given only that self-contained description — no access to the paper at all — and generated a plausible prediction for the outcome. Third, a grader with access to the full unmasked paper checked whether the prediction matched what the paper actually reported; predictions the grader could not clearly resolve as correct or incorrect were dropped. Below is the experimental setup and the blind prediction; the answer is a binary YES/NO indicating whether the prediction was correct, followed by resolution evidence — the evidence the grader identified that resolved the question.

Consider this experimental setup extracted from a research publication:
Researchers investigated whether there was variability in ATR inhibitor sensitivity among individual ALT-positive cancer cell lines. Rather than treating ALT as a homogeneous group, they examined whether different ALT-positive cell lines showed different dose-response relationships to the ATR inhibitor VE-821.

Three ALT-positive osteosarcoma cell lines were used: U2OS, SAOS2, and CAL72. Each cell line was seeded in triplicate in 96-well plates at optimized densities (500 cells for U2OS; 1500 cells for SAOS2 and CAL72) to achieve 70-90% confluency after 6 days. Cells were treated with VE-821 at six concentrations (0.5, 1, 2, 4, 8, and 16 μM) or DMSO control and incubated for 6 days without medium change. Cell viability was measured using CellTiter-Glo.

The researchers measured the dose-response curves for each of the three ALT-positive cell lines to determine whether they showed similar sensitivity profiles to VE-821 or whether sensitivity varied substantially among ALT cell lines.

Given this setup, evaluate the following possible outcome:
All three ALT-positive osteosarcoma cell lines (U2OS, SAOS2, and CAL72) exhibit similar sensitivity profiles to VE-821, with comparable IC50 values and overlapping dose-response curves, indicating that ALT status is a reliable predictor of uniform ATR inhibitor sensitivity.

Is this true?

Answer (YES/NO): NO